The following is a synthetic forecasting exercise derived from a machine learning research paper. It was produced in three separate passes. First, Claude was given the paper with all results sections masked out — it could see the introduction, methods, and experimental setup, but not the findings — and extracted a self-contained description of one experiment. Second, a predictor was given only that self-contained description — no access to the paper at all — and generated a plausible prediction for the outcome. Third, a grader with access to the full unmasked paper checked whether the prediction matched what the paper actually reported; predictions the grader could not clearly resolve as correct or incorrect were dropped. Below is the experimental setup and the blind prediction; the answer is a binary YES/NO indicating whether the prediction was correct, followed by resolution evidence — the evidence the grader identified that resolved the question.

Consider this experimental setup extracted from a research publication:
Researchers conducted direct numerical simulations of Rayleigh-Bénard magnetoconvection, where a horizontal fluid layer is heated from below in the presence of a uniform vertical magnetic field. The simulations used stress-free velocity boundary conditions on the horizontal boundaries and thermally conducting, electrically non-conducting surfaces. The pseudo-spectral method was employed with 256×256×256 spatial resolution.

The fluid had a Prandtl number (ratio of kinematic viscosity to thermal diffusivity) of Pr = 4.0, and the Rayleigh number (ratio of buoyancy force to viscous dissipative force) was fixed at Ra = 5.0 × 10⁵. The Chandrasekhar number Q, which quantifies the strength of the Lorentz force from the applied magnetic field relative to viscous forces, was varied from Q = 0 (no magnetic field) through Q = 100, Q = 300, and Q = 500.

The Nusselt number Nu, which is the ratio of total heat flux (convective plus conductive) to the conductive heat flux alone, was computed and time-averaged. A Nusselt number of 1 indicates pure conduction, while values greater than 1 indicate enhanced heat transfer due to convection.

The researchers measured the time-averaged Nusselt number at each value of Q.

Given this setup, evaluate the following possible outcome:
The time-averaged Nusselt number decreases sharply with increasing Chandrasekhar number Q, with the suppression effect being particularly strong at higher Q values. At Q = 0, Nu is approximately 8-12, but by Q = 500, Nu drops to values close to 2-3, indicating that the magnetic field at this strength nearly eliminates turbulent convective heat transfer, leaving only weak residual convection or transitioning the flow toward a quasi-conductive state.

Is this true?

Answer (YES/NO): NO